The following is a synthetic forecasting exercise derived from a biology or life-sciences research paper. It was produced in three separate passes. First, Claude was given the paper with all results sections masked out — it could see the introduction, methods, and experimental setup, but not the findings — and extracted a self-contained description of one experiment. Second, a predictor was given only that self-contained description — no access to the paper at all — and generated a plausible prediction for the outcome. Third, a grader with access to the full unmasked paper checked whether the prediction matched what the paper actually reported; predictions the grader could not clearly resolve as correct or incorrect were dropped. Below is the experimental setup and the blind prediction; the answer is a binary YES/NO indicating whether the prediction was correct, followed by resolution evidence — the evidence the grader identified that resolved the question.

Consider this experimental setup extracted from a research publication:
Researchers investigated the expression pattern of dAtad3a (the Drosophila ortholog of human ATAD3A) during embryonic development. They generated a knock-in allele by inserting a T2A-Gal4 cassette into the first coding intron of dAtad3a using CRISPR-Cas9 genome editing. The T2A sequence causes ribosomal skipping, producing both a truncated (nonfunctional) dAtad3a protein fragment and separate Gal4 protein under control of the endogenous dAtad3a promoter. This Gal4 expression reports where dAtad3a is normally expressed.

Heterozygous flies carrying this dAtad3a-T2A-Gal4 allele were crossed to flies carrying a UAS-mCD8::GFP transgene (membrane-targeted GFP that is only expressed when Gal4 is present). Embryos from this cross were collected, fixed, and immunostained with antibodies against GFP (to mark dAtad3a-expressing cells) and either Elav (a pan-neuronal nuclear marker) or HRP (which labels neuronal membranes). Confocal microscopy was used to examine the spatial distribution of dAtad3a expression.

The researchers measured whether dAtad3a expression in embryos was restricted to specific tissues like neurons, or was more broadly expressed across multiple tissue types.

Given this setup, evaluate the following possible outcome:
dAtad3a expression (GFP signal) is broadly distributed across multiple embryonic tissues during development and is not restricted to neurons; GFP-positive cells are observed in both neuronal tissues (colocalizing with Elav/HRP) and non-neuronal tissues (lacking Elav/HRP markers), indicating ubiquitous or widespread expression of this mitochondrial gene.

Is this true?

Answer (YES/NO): YES